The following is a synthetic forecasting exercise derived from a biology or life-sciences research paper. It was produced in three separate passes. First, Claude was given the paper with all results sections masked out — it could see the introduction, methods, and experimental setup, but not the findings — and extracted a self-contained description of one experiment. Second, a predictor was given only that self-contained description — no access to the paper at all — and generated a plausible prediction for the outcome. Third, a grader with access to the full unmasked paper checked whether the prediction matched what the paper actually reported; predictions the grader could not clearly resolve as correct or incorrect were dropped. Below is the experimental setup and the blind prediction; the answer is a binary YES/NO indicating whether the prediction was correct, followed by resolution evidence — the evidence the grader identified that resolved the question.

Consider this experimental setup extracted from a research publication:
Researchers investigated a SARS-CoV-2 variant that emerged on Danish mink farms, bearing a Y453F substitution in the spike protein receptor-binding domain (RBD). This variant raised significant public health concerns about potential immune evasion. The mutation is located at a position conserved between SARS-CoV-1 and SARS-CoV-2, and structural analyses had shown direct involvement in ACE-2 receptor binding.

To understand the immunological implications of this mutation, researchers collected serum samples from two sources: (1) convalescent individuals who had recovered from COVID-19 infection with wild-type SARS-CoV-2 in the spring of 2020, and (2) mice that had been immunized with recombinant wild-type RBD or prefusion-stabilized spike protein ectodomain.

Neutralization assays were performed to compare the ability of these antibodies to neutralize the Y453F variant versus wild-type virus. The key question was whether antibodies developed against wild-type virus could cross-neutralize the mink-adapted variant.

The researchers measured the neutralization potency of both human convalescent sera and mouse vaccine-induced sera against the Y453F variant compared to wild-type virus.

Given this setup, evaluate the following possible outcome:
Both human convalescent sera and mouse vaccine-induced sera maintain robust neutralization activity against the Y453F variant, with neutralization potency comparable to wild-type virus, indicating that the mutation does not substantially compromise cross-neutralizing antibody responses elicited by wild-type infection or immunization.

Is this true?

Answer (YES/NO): YES